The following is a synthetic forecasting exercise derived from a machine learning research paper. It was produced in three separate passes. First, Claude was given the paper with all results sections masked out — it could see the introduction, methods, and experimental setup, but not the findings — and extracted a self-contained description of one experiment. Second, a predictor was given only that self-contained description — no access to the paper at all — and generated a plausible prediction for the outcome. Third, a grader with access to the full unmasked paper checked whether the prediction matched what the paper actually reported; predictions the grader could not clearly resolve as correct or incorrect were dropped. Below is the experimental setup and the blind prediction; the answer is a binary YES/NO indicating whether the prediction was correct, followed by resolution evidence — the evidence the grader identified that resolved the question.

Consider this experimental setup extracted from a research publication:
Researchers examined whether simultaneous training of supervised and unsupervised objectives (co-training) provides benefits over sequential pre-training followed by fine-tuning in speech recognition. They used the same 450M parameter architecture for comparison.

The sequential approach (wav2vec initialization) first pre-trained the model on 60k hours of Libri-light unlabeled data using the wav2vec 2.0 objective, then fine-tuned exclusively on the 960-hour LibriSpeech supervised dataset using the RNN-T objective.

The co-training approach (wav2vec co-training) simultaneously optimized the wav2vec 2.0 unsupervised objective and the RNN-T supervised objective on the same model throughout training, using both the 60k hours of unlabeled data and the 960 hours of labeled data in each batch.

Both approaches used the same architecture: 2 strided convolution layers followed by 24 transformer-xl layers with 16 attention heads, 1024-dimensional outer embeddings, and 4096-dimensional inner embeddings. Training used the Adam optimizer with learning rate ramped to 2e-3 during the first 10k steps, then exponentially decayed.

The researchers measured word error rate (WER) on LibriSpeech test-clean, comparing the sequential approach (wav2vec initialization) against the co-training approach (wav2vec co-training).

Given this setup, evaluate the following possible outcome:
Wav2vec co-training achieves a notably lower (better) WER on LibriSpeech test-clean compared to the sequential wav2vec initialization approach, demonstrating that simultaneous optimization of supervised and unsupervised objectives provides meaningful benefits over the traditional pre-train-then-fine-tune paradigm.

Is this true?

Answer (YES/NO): NO